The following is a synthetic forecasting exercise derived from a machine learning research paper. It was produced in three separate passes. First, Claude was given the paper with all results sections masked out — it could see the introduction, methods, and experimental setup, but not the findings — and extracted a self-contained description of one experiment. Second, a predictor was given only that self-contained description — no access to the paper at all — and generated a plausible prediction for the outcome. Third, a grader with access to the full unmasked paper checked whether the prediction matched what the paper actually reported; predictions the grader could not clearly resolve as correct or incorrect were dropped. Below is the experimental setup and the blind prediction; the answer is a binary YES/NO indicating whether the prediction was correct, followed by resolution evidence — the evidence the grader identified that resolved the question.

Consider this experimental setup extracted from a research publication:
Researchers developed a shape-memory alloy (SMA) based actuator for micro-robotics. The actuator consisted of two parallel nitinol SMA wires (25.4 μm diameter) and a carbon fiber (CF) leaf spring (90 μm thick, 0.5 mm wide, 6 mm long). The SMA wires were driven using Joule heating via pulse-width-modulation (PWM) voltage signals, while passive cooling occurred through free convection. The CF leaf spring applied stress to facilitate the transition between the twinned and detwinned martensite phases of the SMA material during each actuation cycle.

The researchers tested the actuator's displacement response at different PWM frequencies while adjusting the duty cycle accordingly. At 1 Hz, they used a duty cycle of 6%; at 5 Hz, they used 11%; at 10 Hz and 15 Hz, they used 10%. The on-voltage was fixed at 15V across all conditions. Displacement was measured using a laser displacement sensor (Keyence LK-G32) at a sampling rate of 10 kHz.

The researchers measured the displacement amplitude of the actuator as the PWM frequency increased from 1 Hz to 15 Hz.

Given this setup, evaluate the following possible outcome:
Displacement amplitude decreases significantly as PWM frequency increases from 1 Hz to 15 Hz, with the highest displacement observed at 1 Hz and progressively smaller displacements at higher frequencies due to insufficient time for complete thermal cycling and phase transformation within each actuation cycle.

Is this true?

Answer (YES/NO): YES